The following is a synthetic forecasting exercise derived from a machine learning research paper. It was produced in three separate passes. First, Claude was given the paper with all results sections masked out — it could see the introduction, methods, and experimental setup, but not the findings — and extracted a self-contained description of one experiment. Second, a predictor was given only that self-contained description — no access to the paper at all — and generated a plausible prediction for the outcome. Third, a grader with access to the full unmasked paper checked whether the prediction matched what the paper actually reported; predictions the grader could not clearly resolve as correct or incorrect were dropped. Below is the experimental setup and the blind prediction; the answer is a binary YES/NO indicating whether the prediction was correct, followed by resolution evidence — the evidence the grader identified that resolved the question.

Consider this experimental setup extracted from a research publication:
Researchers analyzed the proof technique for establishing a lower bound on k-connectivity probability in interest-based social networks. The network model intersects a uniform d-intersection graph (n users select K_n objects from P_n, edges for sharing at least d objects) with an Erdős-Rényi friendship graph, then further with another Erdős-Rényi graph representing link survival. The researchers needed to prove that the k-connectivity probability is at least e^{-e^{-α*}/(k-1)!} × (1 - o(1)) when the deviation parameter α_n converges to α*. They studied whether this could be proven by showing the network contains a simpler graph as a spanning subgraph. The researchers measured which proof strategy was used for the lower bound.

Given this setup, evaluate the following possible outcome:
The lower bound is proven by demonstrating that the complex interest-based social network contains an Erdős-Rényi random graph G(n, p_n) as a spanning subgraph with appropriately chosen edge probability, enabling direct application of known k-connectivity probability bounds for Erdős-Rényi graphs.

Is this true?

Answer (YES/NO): YES